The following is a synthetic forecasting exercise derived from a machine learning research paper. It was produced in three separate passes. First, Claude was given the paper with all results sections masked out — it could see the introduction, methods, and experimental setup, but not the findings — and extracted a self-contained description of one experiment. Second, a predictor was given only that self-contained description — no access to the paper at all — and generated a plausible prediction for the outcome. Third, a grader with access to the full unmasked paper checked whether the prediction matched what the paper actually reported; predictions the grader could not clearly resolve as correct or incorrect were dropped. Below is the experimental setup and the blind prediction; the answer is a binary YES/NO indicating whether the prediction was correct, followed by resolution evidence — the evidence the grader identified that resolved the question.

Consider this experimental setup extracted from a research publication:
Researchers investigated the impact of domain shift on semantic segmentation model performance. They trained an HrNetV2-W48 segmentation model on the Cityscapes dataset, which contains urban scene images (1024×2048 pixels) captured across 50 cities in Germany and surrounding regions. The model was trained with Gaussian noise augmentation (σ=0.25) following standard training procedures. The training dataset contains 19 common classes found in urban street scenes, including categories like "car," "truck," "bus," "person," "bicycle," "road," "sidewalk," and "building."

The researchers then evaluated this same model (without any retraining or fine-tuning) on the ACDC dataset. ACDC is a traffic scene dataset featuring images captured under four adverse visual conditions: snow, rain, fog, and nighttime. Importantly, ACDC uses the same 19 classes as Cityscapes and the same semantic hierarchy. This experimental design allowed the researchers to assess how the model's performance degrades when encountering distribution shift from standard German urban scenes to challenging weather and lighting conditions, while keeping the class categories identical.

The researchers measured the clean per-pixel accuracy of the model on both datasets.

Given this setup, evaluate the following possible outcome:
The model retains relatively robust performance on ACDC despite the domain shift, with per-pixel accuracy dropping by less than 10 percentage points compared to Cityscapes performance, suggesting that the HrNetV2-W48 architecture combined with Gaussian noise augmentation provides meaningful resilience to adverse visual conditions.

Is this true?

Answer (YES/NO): NO